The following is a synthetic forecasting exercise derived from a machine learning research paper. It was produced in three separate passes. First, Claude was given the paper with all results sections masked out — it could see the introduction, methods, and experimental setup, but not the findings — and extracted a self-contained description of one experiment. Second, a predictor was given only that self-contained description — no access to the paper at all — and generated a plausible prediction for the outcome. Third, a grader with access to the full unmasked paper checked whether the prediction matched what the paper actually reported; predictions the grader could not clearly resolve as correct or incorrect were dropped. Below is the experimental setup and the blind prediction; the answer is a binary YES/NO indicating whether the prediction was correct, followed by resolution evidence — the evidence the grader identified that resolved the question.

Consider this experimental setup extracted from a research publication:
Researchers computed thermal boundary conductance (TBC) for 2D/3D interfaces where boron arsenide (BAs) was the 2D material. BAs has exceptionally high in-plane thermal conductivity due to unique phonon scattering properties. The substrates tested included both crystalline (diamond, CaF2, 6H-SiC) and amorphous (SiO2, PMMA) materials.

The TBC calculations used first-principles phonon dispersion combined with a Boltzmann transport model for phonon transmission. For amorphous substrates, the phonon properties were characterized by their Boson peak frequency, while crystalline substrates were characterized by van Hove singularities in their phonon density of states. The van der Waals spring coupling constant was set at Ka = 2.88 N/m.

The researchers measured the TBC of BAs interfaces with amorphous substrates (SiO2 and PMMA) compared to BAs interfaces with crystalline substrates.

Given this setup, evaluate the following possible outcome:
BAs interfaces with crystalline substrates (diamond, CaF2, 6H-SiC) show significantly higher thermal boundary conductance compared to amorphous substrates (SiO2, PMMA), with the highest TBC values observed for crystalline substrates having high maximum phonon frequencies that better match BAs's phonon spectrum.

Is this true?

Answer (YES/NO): NO